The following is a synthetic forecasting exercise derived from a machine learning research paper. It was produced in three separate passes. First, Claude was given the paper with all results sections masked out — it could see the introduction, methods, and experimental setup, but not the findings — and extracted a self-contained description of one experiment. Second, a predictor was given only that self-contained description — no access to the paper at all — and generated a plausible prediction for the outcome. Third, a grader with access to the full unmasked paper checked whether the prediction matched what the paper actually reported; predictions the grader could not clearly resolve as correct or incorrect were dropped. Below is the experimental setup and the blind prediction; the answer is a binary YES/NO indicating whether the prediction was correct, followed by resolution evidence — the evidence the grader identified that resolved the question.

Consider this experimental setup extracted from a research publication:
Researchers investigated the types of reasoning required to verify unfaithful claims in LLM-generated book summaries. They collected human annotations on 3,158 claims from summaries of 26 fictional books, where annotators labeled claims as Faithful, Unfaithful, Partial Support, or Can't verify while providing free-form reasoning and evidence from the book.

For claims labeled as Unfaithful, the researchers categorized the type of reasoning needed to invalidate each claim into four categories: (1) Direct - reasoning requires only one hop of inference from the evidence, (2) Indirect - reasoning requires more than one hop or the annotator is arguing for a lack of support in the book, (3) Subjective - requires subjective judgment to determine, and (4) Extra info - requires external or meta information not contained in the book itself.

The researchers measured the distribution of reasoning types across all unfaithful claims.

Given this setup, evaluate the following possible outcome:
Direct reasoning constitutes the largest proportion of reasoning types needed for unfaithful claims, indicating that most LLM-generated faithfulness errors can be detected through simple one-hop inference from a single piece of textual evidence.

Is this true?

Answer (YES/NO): NO